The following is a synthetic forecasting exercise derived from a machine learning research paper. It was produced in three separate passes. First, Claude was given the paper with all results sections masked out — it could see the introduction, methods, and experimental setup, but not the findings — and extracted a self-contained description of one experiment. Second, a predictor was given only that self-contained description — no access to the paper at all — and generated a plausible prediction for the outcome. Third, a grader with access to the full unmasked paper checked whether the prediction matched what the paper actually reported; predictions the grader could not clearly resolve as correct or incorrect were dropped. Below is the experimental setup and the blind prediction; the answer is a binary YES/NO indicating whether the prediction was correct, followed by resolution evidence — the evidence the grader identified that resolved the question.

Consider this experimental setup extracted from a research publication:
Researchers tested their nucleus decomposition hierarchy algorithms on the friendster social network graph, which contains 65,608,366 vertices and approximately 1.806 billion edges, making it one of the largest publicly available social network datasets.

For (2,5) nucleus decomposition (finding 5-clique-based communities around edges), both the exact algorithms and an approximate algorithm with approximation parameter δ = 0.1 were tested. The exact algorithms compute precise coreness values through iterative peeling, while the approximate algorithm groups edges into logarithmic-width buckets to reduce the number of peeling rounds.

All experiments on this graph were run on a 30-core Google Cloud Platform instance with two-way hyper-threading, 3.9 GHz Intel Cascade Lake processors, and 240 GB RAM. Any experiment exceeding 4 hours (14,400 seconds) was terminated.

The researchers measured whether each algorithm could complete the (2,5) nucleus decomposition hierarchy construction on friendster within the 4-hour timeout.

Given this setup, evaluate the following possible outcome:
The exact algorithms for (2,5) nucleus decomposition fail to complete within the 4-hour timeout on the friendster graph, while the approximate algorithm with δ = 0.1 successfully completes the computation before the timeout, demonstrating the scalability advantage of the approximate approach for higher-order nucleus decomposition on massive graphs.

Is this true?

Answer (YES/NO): YES